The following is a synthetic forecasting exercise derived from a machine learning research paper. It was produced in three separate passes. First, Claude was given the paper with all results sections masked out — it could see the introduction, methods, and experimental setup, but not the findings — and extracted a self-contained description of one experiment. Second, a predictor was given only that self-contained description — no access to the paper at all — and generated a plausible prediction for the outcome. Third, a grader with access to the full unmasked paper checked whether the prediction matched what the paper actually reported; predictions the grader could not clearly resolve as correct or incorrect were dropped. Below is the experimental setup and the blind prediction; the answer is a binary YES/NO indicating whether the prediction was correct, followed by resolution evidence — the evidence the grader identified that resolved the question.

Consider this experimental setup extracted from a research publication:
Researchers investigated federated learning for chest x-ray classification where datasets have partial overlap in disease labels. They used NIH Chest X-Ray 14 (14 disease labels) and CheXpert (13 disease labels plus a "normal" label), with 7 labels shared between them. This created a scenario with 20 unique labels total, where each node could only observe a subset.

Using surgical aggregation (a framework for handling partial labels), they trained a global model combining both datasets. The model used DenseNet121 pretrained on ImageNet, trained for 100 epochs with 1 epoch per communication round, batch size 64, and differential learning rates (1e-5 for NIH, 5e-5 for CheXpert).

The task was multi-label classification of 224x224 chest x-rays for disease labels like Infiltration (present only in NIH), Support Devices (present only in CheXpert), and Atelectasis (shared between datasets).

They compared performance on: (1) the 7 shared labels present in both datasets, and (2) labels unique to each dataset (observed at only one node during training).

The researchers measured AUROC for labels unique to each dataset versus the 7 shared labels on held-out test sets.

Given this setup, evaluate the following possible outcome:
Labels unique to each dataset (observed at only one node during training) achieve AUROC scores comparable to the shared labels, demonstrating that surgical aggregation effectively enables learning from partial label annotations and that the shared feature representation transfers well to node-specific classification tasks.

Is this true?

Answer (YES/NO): NO